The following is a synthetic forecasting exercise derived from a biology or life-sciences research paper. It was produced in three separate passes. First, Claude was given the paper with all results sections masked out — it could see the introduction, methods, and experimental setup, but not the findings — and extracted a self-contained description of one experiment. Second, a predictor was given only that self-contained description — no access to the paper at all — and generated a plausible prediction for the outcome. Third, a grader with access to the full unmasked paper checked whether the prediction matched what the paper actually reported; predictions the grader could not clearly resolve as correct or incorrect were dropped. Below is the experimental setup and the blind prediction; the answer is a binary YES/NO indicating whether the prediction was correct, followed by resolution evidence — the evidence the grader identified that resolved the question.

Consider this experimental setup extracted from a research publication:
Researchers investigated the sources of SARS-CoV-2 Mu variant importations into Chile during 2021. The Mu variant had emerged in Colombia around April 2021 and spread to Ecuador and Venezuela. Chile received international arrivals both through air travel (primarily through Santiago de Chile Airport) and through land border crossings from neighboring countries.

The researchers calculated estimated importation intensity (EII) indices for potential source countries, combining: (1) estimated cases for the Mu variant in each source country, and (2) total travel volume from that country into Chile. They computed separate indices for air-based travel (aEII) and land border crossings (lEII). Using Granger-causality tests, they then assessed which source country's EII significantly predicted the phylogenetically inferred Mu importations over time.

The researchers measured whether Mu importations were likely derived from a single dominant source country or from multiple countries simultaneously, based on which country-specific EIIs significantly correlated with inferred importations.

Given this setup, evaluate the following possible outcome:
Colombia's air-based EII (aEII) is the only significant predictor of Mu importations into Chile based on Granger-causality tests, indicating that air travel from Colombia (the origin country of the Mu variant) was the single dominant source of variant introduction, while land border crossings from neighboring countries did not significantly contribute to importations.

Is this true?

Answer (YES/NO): NO